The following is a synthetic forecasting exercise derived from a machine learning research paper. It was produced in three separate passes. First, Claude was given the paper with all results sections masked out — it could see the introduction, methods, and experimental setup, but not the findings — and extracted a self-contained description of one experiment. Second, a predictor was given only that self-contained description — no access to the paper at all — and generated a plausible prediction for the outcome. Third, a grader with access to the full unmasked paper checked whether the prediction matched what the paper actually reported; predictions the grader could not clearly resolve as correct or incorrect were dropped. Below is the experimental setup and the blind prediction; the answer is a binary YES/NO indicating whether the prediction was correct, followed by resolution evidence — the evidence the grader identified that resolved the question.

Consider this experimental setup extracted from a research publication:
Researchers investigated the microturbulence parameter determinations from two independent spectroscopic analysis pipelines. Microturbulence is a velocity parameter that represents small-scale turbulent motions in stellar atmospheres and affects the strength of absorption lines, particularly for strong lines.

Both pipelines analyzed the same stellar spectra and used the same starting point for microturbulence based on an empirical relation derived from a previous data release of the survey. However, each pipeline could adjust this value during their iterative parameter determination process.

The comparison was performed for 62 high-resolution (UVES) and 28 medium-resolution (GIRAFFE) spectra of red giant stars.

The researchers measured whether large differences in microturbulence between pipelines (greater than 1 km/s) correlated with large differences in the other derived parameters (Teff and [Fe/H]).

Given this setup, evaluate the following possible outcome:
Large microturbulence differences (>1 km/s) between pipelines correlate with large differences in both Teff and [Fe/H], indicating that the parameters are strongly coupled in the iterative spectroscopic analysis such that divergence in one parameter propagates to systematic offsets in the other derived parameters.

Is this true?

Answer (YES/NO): NO